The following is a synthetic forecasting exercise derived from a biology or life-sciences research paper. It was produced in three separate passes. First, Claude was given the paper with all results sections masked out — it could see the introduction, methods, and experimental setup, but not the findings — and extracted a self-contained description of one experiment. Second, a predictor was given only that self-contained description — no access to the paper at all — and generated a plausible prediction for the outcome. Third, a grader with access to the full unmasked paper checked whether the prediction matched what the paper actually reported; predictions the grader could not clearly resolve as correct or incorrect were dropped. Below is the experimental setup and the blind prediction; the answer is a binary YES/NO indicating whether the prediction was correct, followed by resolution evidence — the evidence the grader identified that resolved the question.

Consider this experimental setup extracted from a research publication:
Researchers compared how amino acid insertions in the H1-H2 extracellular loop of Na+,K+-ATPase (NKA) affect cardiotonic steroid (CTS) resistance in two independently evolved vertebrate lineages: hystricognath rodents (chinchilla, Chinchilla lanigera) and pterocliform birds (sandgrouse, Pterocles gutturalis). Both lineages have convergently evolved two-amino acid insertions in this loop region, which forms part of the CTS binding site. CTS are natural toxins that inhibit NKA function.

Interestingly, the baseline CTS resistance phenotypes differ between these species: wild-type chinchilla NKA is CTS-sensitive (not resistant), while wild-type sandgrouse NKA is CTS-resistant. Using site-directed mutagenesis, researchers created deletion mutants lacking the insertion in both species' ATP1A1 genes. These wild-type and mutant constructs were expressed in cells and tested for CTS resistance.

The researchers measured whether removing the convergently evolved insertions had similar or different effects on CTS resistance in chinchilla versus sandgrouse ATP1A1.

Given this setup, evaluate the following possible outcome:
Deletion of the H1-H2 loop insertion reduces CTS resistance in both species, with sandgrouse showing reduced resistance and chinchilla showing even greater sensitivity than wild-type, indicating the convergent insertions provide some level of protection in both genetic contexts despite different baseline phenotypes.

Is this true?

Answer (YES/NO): NO